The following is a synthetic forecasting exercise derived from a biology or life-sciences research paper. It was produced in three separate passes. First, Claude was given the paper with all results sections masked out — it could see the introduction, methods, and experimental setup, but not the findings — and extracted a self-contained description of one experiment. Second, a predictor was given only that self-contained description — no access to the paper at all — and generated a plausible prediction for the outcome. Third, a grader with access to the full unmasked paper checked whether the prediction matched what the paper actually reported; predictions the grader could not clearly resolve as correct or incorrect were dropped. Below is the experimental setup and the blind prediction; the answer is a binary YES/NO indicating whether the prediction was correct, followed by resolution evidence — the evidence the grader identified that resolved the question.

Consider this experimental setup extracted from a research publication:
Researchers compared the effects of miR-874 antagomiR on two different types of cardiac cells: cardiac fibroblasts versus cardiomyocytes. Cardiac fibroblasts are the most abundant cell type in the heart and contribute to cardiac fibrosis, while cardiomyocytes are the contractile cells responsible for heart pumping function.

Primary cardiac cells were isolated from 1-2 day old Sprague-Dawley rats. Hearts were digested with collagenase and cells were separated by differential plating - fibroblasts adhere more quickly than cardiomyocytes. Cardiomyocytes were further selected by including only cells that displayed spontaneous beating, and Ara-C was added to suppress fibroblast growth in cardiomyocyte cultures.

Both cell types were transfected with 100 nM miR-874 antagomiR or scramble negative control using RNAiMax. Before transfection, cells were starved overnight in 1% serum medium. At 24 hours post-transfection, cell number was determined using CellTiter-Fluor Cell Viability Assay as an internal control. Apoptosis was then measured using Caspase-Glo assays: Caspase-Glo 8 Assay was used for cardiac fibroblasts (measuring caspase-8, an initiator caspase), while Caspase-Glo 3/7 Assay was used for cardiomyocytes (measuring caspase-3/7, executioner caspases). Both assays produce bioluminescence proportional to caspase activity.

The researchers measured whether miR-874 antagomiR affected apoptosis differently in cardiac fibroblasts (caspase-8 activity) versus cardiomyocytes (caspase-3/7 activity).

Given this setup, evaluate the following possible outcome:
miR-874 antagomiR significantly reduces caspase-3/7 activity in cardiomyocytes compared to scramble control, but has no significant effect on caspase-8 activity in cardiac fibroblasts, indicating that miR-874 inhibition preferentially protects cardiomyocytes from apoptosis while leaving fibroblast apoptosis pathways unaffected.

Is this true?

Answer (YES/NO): NO